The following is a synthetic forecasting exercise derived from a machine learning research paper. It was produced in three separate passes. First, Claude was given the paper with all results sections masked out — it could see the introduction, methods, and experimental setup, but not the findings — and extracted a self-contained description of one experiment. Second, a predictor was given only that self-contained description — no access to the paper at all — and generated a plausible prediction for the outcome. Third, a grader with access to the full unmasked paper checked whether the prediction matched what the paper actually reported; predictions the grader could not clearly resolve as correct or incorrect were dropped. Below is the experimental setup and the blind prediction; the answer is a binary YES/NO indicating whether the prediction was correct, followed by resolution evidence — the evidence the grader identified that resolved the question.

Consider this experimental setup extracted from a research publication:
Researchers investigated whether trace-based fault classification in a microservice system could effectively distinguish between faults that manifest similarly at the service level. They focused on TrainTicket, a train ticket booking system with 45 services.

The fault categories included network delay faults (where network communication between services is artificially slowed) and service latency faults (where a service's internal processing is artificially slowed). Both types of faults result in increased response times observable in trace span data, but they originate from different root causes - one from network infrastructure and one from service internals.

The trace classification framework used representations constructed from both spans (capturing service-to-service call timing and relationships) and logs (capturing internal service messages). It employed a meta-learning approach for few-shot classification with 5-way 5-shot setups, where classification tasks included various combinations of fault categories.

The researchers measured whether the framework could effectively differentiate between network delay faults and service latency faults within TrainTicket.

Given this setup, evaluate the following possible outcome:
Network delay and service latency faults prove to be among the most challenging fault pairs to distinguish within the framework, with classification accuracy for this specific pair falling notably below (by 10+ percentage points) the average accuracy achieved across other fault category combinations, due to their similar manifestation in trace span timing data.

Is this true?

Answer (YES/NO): YES